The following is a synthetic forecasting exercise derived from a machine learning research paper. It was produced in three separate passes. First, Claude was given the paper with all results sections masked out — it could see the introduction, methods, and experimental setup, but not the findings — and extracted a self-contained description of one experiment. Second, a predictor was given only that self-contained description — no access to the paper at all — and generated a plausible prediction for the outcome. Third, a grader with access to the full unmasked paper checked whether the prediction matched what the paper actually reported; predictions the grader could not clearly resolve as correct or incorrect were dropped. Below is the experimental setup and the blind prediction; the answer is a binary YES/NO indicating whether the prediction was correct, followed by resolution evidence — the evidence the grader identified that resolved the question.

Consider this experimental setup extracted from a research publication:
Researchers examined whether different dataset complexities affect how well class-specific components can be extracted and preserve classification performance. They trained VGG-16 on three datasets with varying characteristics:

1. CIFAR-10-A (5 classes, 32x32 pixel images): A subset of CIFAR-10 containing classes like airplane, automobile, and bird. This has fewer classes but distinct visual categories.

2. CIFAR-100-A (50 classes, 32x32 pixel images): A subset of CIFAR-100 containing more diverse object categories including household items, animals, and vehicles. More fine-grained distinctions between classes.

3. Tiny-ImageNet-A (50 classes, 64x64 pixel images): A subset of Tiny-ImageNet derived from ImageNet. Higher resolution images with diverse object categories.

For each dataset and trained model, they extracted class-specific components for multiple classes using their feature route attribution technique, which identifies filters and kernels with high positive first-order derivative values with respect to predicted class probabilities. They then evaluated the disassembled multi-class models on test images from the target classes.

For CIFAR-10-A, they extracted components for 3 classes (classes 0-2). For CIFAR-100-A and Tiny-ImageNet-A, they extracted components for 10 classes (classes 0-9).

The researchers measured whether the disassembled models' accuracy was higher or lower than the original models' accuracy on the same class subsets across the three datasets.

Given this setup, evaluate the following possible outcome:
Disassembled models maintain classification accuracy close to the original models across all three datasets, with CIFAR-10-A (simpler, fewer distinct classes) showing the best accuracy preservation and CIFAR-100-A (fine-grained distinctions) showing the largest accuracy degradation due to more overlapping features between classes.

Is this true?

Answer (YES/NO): NO